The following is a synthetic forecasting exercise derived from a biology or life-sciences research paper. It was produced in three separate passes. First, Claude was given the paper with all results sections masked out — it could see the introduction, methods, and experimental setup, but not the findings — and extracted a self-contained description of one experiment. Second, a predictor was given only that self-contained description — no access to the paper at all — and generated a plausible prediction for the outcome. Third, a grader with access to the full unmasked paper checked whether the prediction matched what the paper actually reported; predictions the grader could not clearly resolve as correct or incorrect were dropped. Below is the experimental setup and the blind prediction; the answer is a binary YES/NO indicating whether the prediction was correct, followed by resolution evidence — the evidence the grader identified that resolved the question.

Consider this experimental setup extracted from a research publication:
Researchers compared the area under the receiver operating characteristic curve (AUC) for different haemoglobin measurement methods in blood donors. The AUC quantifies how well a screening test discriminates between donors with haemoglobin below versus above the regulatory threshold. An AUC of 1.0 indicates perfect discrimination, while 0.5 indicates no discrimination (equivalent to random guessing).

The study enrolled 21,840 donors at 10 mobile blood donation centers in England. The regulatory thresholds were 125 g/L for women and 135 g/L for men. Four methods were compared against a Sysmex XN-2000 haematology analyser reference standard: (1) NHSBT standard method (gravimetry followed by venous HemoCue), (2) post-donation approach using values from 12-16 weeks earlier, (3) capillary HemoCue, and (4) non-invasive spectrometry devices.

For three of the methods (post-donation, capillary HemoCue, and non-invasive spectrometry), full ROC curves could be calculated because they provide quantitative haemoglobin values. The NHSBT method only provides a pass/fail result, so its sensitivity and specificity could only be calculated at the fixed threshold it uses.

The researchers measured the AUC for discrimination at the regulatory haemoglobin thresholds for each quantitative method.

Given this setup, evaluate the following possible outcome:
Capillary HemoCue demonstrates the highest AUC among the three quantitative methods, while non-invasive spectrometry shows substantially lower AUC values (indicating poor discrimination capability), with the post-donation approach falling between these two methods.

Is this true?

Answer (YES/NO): YES